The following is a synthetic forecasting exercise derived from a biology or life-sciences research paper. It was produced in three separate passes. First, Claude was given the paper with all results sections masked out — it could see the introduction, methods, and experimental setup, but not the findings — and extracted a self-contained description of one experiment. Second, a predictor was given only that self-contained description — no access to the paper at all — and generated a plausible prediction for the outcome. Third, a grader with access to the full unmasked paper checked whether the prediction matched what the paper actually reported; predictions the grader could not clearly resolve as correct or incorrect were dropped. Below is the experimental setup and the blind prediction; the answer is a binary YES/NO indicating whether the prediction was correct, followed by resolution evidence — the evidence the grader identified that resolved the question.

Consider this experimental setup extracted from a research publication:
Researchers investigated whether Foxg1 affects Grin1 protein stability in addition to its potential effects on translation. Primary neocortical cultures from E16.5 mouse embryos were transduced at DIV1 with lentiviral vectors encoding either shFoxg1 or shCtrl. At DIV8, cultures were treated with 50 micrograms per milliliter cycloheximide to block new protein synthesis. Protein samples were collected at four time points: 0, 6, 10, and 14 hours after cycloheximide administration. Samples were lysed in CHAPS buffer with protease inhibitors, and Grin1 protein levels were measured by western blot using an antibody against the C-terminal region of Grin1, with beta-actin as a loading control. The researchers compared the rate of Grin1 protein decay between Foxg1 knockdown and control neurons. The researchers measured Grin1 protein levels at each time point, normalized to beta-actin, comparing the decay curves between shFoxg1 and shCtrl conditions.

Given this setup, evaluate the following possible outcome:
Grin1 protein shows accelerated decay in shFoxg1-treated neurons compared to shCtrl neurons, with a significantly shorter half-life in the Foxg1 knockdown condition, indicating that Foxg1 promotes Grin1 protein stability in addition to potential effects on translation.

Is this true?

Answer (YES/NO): NO